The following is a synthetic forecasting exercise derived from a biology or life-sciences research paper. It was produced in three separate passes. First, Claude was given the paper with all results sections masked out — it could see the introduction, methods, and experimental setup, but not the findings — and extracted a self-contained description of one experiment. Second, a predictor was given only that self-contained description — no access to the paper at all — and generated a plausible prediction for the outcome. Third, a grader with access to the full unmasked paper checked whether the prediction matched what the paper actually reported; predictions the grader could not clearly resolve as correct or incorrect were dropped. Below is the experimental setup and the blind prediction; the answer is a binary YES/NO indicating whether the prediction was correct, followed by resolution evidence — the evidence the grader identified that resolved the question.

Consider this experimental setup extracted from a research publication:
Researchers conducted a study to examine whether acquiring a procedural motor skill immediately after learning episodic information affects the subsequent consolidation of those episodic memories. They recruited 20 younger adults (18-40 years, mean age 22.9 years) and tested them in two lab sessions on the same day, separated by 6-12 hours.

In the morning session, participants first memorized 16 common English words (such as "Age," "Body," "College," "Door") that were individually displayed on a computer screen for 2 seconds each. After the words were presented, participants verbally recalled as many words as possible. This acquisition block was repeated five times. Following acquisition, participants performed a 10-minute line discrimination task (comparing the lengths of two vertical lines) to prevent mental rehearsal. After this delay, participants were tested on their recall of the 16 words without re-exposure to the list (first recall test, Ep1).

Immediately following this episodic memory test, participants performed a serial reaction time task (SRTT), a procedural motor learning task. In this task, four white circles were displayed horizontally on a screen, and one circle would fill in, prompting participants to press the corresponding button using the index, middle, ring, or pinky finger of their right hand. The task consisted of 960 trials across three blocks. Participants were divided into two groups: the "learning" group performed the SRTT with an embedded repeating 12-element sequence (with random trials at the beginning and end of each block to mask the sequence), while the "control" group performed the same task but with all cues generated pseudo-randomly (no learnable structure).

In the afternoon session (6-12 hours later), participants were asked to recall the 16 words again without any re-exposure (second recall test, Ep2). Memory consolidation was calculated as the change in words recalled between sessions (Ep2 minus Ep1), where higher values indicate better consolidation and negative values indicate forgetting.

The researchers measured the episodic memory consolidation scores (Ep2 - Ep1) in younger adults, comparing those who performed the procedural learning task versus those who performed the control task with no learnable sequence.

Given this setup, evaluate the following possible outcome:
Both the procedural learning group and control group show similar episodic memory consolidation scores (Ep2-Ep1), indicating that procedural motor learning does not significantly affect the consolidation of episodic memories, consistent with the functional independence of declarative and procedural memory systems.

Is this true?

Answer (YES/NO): NO